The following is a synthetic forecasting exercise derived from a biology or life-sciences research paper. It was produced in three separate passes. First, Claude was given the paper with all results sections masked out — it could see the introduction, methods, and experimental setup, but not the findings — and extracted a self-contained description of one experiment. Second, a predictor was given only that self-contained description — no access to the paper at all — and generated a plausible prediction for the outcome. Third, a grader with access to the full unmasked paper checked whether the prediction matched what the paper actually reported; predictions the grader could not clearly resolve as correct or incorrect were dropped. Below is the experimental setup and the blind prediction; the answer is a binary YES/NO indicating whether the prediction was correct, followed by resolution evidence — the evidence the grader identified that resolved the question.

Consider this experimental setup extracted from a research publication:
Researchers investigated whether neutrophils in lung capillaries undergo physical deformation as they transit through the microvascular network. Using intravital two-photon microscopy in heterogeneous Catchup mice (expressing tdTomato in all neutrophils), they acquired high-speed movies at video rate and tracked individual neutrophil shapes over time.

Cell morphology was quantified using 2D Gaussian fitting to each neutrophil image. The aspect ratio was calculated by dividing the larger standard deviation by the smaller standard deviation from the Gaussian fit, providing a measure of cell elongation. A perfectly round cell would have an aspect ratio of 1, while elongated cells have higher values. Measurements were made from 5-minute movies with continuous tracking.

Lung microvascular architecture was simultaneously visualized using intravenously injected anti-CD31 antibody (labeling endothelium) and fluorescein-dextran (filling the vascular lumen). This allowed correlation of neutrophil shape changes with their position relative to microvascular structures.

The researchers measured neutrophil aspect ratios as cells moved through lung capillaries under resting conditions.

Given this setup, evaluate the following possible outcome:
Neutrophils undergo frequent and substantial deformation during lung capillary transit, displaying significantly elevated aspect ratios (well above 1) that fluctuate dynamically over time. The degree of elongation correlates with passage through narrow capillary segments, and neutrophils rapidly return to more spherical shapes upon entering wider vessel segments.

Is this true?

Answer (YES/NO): YES